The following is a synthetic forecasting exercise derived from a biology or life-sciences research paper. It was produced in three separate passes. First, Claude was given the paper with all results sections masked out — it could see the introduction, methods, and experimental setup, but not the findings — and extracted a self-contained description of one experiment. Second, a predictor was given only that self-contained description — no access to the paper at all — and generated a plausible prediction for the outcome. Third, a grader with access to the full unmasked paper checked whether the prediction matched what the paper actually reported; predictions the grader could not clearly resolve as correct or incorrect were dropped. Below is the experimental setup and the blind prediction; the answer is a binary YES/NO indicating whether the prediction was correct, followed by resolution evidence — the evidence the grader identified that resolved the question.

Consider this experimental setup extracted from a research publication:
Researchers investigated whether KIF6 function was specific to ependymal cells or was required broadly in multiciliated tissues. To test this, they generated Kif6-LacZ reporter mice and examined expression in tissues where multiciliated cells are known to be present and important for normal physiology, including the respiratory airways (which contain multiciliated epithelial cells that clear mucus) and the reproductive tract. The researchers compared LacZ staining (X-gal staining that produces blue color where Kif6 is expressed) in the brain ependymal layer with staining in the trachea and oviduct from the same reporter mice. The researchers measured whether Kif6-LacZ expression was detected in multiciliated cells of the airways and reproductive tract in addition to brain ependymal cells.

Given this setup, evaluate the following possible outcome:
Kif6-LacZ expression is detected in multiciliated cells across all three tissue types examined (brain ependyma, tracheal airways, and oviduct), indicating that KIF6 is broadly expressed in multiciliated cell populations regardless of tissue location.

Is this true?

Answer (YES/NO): NO